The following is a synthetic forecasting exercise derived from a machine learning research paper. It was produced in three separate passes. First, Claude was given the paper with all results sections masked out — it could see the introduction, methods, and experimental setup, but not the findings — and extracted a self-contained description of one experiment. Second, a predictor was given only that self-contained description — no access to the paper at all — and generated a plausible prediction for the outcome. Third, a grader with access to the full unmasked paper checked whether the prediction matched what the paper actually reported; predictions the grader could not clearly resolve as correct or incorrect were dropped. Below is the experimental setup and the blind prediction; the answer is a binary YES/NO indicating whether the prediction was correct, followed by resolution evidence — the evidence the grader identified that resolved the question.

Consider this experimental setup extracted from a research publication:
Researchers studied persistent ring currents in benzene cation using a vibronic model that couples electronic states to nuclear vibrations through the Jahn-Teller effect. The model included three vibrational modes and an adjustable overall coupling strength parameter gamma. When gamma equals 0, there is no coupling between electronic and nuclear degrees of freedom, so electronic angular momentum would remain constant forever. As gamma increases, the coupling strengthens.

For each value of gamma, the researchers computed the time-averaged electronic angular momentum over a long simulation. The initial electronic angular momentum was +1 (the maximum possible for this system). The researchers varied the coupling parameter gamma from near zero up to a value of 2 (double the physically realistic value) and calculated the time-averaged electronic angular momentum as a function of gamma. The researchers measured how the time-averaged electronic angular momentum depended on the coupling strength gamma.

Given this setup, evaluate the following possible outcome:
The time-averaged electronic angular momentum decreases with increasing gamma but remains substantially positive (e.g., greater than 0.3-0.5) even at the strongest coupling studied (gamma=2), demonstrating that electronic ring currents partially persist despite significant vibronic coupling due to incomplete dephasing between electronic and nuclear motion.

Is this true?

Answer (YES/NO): NO